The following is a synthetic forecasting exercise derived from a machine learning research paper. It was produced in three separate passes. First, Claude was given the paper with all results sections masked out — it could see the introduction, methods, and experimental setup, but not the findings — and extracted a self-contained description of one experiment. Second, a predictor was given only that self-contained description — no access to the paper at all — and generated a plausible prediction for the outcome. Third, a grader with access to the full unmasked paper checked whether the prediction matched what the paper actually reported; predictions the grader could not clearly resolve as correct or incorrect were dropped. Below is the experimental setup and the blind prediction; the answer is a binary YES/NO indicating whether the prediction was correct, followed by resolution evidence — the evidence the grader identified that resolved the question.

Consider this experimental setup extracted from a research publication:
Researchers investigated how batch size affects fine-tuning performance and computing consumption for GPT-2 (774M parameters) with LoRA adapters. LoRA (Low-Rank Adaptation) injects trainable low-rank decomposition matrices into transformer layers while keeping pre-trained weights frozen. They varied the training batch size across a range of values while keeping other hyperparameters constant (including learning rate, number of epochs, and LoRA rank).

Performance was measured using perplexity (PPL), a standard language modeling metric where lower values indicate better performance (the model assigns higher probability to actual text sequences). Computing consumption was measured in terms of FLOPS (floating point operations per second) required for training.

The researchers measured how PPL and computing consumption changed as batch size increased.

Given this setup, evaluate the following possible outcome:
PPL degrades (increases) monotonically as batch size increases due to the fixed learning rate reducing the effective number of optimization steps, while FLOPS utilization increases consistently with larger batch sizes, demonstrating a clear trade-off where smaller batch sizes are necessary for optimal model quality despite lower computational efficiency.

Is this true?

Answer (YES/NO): NO